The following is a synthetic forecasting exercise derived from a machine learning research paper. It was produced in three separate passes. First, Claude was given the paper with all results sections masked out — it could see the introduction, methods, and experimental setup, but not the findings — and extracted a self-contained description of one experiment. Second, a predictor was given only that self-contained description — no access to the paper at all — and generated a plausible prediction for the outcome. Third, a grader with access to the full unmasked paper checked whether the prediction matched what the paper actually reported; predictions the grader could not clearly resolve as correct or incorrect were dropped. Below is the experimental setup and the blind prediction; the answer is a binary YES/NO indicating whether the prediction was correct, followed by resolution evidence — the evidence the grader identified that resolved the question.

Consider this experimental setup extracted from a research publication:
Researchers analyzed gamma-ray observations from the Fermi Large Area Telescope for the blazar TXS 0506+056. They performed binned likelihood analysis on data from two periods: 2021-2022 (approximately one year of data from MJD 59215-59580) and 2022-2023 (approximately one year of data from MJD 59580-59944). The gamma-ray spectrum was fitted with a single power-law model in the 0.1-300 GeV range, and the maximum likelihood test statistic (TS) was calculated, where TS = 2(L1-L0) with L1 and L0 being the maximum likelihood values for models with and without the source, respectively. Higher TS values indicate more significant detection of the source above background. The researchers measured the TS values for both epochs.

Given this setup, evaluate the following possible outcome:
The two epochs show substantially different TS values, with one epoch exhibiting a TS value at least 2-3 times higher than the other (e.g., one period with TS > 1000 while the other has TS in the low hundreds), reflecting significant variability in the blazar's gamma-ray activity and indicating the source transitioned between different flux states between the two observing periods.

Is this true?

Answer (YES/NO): NO